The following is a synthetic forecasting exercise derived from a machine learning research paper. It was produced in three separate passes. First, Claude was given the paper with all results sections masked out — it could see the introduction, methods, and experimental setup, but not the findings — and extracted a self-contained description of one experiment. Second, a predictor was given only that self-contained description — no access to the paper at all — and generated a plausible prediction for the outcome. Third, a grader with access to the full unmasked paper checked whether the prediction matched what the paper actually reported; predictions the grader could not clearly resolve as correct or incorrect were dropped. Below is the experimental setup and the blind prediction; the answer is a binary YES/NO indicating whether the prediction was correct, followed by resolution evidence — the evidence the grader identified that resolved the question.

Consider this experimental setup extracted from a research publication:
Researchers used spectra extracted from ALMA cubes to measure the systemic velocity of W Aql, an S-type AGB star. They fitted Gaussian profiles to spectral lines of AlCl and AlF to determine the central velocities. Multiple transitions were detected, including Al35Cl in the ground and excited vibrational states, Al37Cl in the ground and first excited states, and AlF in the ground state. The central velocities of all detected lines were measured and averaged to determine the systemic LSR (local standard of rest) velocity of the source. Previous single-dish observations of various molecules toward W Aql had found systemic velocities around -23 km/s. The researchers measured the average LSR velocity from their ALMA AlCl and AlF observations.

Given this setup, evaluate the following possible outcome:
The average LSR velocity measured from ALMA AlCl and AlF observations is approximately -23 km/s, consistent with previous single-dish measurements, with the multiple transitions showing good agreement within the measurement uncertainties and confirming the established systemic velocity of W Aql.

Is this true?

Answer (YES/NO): YES